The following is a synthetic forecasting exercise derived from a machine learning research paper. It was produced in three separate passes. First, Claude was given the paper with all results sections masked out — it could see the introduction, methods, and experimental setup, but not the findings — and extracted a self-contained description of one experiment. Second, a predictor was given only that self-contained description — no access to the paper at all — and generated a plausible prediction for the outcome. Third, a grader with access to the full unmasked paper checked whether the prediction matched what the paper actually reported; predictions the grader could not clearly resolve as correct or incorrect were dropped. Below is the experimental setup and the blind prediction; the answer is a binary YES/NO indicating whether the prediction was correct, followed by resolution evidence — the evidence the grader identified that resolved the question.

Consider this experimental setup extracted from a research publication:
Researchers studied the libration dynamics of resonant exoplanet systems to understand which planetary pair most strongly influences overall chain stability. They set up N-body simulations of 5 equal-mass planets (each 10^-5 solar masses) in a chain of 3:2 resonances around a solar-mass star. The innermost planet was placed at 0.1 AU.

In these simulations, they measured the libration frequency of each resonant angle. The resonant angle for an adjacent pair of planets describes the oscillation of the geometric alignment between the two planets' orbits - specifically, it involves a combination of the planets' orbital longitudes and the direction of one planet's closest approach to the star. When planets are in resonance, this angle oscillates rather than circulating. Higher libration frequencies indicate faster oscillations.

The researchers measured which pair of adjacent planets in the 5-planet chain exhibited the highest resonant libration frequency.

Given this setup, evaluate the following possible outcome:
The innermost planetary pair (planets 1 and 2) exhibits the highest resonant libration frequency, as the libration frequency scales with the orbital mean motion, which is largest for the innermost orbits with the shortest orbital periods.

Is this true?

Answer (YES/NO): YES